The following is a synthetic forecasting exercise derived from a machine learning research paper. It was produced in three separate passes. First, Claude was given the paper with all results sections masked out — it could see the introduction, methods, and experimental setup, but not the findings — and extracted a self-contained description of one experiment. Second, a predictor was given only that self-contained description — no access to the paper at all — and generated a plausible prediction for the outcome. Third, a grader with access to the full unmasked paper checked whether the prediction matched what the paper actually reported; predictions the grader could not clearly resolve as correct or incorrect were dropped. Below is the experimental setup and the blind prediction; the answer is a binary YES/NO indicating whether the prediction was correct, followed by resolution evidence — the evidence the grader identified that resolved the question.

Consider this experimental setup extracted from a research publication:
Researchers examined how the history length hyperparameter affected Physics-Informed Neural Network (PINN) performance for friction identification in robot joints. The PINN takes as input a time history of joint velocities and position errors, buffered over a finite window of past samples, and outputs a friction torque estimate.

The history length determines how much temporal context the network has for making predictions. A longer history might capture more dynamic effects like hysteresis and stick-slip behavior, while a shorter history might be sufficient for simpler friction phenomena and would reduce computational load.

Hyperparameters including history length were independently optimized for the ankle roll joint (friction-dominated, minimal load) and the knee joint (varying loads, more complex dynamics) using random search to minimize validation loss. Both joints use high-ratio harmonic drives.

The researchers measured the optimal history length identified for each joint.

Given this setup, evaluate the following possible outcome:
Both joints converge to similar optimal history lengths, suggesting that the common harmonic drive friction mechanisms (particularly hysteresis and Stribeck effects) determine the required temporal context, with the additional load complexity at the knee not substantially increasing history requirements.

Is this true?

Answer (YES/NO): YES